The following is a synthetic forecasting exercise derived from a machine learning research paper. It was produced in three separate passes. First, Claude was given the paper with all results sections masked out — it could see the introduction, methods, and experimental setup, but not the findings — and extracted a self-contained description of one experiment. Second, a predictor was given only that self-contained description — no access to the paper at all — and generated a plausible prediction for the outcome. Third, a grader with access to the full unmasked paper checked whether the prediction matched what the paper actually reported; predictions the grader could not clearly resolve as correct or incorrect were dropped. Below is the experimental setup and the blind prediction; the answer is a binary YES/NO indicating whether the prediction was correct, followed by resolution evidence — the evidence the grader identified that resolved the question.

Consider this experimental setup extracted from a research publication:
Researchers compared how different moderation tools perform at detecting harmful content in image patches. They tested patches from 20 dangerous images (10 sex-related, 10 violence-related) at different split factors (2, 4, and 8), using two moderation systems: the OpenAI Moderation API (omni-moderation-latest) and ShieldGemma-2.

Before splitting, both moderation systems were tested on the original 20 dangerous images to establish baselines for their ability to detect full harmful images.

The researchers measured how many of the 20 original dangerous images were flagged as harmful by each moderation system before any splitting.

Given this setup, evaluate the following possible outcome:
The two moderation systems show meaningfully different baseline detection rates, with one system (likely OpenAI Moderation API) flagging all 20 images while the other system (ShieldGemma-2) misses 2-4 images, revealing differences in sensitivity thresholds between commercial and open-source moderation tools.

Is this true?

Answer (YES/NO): NO